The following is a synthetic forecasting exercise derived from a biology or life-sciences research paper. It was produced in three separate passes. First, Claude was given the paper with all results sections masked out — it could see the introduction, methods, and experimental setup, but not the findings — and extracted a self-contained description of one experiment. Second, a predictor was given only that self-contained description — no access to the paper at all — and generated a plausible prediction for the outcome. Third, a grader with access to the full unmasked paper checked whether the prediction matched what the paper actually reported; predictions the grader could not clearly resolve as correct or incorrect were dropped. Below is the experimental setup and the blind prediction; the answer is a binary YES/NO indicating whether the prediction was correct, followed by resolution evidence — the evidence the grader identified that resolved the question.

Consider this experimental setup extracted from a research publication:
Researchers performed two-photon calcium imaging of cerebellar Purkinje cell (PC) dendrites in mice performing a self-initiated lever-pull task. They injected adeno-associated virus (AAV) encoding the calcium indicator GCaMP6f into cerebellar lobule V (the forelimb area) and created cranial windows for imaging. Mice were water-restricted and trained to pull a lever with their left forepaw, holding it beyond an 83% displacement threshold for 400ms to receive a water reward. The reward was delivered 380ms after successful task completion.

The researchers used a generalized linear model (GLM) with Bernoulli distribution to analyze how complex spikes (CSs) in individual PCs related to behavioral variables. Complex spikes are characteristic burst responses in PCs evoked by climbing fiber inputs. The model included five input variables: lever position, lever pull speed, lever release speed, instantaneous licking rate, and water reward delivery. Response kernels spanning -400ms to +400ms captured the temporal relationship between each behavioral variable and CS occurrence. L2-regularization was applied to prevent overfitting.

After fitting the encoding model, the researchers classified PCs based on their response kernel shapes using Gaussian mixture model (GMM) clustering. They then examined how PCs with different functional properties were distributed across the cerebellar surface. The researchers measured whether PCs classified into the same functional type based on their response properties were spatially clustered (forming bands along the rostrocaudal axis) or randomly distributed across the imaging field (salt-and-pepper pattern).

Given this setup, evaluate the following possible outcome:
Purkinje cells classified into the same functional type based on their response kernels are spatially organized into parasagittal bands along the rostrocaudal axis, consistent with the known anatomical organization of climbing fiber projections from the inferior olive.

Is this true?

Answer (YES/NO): YES